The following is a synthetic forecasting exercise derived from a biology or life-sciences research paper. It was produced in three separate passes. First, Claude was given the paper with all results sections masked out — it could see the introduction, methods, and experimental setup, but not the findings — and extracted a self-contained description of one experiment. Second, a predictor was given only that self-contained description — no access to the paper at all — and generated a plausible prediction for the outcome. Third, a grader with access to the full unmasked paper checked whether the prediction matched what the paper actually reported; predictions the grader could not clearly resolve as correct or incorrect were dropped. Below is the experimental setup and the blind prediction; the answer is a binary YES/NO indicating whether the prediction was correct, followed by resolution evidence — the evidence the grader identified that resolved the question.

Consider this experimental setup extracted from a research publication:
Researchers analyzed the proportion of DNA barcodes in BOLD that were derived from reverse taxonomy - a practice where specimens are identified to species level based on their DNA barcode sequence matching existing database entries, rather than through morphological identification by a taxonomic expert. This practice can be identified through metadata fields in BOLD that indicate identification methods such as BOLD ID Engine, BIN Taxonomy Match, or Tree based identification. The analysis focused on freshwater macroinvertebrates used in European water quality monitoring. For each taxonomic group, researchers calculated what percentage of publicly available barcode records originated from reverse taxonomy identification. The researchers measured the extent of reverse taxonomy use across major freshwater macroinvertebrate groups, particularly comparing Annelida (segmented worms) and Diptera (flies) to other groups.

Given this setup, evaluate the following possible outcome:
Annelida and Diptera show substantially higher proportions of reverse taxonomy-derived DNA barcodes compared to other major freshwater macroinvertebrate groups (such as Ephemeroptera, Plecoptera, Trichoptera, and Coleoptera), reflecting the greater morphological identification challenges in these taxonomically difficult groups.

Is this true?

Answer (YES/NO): YES